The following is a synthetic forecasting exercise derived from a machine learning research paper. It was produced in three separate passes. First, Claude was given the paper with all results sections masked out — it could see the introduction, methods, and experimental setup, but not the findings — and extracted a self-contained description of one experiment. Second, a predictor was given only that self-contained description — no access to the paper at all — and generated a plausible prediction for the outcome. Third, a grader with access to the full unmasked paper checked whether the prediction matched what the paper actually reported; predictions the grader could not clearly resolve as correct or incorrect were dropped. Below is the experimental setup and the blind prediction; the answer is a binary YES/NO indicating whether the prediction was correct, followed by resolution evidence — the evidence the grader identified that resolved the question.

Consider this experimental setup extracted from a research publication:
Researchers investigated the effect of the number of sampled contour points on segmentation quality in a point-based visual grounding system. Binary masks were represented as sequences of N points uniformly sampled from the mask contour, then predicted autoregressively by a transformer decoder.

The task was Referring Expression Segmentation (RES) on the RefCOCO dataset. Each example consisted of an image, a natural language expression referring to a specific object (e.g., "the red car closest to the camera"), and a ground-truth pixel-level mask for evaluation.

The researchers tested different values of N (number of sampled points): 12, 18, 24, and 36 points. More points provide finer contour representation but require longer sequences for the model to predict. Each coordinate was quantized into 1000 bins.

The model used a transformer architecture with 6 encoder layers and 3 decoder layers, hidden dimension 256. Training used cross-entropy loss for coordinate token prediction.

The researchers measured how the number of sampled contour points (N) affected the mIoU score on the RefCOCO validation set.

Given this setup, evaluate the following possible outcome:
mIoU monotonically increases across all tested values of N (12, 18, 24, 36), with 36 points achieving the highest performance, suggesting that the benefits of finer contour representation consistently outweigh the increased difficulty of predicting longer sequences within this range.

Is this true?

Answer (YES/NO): NO